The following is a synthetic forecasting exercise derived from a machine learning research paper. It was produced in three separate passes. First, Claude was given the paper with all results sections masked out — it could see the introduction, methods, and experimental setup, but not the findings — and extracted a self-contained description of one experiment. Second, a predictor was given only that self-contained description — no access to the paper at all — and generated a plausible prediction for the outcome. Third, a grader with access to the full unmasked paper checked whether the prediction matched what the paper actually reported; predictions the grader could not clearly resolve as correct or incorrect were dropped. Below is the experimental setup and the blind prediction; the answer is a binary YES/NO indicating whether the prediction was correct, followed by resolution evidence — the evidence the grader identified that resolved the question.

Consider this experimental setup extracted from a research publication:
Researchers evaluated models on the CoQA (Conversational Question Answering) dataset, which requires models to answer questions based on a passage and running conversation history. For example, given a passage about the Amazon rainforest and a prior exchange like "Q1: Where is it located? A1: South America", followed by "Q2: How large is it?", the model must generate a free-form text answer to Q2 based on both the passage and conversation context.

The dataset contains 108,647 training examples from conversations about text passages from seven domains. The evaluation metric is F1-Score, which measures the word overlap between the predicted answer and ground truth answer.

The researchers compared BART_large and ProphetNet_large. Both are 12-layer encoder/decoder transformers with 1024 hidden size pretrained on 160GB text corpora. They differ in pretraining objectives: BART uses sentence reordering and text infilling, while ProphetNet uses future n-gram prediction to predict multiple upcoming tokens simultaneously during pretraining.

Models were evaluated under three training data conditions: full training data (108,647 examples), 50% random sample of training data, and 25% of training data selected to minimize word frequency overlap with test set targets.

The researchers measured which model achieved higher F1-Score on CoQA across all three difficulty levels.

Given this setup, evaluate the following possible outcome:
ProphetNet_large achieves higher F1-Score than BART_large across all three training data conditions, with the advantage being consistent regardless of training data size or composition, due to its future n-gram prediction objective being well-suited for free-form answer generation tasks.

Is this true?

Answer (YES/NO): NO